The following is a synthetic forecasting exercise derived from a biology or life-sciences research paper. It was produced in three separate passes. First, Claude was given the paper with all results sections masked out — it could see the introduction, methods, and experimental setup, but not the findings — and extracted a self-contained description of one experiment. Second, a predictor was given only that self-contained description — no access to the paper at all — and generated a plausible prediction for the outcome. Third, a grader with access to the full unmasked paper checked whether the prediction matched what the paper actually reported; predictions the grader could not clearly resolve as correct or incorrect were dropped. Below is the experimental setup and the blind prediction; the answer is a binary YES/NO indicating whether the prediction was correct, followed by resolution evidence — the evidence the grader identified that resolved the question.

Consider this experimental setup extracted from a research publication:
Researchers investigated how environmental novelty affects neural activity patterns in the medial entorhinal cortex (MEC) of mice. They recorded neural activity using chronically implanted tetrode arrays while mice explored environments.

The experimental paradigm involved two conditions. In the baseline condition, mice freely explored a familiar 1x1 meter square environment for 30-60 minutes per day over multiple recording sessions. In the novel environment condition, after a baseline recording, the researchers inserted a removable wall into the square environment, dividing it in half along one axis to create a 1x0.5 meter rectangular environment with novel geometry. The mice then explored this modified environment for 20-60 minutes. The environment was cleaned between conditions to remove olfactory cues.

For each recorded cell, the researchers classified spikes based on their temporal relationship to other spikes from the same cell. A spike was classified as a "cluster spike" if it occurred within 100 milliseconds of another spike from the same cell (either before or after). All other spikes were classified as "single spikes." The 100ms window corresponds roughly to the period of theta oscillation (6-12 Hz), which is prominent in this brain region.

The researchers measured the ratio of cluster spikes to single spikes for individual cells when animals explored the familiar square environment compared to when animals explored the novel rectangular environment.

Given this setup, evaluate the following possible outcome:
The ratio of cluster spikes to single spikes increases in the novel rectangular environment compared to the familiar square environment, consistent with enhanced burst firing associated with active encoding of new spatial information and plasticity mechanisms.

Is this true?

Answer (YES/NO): NO